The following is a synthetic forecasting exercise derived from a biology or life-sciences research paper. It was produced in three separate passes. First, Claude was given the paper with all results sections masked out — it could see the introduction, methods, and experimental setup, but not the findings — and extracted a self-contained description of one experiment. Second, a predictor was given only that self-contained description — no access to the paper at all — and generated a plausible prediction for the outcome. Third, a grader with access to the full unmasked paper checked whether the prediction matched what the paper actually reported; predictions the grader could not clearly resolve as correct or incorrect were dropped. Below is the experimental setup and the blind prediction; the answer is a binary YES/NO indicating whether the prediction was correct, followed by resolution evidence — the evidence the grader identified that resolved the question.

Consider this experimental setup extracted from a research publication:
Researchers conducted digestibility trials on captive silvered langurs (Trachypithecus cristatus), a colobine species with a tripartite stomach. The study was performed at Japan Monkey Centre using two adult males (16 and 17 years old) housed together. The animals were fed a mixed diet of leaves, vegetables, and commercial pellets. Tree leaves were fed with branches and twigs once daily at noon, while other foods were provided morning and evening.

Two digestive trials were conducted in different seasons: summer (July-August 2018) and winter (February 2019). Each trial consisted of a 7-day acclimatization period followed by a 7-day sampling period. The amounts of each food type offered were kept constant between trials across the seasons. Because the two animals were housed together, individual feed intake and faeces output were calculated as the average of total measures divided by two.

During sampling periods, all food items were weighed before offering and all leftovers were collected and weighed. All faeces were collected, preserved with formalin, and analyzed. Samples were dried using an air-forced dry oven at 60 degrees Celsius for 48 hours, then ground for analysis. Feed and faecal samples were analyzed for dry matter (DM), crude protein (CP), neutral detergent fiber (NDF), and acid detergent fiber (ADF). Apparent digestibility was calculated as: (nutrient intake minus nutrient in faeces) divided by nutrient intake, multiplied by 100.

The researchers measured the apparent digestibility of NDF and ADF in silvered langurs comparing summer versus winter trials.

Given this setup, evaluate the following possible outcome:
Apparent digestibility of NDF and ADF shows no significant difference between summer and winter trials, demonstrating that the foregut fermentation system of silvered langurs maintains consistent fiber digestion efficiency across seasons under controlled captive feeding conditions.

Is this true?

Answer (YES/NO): NO